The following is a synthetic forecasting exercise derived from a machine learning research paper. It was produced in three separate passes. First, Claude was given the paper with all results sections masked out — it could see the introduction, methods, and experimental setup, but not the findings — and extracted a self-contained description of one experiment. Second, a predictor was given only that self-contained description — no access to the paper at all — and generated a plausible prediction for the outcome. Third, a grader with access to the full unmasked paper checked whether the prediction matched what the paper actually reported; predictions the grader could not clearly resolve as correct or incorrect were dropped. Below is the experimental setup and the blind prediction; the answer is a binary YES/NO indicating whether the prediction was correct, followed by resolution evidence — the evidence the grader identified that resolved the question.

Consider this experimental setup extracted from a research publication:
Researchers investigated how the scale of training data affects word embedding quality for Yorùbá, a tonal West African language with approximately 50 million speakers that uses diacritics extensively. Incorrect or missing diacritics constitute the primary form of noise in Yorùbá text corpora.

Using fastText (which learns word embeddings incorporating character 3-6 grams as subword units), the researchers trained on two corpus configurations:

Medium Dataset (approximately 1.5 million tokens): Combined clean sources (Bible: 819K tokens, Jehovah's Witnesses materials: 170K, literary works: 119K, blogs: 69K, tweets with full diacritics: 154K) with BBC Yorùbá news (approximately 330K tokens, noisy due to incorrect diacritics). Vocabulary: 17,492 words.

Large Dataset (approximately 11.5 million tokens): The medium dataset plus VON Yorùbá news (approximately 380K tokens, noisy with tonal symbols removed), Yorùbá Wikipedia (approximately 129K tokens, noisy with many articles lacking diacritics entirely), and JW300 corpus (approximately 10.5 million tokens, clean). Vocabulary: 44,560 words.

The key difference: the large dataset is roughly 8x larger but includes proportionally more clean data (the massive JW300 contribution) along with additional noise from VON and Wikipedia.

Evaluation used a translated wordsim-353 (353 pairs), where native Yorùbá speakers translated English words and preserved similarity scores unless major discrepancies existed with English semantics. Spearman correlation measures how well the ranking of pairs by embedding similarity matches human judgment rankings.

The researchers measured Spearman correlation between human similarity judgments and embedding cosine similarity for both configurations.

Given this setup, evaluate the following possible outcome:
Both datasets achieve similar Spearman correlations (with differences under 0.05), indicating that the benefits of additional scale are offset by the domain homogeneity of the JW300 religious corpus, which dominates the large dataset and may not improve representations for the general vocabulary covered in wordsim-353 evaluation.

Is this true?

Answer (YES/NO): NO